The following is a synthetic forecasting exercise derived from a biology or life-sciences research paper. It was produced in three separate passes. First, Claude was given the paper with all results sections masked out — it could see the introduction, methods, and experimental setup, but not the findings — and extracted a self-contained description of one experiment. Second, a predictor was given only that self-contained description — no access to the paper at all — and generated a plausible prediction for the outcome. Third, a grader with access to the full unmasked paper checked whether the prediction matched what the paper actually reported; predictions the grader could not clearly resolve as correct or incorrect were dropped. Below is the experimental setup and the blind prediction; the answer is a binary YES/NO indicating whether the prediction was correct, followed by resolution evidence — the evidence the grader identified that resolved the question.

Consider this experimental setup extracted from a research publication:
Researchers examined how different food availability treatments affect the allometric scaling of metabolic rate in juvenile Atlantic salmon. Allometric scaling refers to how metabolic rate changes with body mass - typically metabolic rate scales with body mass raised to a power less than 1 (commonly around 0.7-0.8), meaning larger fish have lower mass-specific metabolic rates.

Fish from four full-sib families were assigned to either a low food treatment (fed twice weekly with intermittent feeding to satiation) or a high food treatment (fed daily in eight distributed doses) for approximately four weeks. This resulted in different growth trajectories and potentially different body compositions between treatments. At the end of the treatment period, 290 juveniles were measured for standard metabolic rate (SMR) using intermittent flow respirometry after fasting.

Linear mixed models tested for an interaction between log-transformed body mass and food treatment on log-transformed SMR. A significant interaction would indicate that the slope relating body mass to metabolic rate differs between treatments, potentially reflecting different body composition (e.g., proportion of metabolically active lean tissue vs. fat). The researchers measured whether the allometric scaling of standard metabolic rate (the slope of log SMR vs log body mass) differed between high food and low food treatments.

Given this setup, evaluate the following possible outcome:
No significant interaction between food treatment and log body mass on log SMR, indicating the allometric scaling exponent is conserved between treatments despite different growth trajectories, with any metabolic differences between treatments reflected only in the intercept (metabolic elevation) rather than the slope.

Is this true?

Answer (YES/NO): NO